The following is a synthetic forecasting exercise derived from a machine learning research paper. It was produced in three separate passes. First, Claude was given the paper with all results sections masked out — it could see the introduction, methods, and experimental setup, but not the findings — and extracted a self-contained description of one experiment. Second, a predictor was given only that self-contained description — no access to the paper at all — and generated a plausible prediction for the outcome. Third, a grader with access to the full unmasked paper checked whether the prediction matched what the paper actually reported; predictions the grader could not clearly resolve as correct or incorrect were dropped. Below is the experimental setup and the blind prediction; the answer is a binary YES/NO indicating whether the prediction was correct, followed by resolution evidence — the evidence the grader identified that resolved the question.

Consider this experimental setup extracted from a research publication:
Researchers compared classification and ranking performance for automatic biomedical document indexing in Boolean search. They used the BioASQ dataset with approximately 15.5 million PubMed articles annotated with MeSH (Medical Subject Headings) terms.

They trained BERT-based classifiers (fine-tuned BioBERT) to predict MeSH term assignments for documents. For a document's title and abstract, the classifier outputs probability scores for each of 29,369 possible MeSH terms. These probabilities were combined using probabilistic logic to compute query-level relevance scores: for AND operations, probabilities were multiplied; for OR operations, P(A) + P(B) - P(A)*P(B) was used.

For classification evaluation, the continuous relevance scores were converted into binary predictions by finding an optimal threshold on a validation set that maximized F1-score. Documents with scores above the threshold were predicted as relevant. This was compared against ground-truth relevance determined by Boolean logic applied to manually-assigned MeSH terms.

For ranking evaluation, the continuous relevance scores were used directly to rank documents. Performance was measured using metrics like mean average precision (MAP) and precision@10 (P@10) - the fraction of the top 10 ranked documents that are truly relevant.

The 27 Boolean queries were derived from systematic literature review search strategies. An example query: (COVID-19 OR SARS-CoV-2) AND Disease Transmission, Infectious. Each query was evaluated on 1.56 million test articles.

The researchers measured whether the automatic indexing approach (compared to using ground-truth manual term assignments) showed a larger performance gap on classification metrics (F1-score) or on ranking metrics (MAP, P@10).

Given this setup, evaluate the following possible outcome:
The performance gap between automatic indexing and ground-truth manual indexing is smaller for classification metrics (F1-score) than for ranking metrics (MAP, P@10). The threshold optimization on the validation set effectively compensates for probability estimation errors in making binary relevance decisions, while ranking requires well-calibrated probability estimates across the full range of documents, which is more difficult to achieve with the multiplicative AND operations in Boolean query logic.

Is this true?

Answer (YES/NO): NO